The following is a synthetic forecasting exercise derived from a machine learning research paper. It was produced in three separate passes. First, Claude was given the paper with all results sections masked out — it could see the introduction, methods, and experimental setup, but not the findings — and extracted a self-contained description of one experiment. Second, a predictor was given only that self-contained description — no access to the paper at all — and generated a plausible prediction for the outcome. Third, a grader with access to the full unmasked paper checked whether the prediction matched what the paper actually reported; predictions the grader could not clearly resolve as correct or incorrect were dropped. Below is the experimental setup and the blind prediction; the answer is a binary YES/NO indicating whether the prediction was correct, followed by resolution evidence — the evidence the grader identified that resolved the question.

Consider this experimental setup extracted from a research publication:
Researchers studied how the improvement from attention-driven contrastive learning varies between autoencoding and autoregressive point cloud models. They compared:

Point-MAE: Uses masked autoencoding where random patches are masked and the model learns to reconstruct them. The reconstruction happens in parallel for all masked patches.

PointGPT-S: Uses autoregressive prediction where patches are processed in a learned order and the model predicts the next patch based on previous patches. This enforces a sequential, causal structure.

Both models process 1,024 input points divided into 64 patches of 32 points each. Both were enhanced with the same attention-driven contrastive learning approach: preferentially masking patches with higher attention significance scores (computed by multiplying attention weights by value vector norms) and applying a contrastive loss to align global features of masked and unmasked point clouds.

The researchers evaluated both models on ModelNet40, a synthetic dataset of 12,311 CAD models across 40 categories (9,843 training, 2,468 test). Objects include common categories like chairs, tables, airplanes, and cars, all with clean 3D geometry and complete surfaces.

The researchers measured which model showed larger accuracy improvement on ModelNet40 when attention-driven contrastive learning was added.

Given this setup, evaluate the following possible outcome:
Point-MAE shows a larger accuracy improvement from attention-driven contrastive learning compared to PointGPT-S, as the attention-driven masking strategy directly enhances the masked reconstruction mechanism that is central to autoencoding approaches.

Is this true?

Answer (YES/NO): YES